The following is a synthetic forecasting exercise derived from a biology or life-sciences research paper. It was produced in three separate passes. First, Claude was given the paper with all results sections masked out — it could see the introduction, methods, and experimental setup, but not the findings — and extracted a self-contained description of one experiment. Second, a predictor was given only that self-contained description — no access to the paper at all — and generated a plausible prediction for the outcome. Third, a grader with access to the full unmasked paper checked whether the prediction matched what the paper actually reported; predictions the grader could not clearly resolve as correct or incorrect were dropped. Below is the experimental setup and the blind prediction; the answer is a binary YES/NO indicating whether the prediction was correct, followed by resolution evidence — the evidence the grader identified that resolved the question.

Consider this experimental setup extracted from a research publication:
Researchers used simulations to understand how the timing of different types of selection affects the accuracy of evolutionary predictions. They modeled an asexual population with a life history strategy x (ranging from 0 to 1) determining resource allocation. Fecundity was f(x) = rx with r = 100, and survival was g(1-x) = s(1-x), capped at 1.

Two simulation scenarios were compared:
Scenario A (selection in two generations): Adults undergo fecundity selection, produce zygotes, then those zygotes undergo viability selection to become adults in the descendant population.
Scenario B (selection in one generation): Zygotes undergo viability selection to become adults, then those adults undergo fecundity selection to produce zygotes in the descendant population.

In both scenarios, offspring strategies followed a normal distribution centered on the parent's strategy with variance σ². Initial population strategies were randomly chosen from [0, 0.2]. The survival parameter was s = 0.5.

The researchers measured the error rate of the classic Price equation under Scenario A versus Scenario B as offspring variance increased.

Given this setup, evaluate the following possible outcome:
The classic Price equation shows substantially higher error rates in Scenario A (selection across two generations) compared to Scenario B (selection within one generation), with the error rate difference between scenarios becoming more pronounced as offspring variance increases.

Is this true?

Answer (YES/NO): YES